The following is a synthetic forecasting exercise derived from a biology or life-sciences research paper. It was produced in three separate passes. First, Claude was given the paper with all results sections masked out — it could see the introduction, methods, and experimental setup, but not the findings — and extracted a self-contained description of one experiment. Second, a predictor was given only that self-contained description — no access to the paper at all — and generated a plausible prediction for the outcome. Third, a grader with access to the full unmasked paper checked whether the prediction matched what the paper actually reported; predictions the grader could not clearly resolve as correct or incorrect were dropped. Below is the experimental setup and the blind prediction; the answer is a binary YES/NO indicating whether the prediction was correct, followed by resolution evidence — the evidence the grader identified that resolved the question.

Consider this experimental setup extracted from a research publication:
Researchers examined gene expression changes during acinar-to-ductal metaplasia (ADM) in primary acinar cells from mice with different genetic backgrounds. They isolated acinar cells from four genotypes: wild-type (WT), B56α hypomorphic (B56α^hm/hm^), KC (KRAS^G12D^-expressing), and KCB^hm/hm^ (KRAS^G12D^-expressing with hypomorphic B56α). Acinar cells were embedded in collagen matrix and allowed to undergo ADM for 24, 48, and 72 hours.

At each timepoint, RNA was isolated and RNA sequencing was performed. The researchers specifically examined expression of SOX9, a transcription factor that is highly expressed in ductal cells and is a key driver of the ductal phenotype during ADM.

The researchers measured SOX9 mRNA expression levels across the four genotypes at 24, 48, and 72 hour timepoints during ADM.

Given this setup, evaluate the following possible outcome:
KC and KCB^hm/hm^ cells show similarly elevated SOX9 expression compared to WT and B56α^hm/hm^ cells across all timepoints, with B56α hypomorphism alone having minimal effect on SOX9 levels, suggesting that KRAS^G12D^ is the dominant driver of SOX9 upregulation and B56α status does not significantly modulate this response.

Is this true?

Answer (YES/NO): NO